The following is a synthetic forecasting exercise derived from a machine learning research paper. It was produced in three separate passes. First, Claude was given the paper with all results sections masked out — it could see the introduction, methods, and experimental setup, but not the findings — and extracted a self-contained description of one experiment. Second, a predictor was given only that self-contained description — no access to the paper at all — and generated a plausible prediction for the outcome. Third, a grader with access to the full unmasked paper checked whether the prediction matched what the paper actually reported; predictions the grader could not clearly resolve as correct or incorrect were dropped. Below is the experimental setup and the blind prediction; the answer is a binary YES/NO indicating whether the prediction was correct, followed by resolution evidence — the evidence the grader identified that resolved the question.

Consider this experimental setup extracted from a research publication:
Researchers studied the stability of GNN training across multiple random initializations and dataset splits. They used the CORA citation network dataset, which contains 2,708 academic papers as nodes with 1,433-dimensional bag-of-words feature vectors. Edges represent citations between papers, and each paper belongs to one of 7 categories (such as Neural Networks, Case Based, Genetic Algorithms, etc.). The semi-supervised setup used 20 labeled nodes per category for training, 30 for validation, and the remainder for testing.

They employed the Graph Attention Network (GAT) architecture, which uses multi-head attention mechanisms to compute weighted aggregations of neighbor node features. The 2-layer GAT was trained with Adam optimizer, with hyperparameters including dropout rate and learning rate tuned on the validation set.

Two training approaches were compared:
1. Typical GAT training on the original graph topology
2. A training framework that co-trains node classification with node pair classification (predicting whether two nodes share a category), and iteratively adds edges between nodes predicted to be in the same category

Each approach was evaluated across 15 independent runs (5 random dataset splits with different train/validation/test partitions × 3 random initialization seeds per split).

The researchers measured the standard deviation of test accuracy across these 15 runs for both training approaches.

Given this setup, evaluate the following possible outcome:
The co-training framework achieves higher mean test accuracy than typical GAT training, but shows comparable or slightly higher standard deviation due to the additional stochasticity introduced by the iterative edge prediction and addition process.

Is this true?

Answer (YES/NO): NO